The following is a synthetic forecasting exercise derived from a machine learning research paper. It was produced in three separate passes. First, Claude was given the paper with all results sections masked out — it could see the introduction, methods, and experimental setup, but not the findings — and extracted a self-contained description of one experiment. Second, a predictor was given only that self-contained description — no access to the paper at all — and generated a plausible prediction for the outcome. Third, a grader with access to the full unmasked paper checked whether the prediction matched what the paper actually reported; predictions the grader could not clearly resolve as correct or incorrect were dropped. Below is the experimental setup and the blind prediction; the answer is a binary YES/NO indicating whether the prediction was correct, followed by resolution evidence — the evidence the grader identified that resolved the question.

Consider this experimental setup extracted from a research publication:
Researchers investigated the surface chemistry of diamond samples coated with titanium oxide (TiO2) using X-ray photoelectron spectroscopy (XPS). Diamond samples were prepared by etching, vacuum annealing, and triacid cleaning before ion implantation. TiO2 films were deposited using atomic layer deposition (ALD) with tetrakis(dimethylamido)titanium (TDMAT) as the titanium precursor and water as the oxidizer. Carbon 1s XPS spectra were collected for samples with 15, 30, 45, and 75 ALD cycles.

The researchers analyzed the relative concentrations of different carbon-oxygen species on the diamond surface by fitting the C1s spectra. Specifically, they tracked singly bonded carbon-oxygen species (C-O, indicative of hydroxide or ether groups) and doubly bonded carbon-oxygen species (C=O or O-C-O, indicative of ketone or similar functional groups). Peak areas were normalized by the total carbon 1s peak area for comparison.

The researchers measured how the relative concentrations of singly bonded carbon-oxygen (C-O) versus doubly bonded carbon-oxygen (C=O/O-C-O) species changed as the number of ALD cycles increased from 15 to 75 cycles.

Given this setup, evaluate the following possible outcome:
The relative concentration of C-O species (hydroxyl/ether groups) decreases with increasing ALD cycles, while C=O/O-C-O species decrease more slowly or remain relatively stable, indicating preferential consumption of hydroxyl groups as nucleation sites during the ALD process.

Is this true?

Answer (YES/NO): NO